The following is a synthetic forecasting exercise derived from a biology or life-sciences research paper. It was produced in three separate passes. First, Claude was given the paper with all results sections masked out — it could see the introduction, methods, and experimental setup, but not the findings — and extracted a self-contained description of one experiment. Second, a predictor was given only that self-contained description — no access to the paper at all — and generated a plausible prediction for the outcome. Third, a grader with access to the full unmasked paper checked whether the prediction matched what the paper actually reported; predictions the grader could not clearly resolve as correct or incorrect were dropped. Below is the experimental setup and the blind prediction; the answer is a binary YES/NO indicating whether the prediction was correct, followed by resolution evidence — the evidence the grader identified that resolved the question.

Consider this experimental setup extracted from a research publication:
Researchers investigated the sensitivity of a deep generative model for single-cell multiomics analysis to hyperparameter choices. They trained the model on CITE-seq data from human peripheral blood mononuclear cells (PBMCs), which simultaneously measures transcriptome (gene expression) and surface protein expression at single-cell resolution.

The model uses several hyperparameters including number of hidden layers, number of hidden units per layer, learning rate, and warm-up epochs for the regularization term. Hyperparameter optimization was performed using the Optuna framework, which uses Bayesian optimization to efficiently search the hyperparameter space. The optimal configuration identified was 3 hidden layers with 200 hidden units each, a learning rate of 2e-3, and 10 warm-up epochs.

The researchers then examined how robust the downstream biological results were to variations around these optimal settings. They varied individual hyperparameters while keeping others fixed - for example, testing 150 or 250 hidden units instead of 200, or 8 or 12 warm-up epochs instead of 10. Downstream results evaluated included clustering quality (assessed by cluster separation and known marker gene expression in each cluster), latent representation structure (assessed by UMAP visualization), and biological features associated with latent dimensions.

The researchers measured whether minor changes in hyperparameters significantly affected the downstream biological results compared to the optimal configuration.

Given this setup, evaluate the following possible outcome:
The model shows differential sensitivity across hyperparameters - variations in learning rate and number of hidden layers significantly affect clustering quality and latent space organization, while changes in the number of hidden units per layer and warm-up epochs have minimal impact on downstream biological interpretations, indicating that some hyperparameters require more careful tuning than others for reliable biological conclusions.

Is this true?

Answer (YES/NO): NO